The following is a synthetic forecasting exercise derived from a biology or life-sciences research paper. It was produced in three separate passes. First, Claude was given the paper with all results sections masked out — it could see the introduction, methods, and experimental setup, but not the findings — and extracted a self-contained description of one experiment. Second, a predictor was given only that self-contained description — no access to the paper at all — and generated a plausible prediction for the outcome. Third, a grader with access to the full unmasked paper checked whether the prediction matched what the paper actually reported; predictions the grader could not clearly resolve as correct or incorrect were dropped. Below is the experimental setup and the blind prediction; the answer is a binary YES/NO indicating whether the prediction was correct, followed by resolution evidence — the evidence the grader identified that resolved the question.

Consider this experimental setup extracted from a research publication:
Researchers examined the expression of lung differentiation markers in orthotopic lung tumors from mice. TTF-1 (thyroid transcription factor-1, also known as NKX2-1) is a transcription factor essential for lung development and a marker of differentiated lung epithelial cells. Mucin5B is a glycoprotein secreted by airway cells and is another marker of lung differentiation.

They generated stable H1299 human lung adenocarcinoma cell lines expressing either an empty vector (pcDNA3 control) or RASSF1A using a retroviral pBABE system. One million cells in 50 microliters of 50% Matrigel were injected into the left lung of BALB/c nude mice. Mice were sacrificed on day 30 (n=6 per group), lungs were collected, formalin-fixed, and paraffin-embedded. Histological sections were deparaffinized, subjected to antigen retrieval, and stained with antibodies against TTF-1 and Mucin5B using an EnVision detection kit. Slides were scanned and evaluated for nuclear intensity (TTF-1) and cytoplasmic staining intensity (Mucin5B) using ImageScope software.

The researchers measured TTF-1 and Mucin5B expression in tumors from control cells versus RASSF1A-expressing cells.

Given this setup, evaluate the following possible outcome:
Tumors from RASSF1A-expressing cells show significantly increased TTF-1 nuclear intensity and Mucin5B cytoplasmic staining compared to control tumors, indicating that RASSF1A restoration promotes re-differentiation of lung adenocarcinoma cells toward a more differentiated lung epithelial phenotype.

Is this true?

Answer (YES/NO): YES